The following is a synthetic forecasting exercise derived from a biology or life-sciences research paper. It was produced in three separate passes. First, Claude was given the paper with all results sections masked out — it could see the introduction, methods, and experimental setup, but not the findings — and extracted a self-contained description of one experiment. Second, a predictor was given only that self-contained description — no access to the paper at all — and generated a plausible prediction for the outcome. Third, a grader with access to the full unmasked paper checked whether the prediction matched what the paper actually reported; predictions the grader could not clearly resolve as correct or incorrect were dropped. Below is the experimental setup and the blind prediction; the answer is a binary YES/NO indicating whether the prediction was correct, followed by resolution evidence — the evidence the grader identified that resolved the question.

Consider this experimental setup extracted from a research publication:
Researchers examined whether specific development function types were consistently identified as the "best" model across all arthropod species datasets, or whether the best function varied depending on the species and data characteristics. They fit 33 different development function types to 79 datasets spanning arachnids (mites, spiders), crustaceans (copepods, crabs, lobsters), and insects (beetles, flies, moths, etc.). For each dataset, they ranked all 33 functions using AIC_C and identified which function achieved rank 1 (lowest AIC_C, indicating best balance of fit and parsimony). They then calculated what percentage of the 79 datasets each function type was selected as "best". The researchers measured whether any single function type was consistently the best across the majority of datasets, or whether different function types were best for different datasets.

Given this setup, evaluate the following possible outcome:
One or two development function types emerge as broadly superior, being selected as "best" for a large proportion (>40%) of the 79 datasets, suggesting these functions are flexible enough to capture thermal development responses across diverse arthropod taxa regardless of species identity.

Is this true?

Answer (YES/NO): NO